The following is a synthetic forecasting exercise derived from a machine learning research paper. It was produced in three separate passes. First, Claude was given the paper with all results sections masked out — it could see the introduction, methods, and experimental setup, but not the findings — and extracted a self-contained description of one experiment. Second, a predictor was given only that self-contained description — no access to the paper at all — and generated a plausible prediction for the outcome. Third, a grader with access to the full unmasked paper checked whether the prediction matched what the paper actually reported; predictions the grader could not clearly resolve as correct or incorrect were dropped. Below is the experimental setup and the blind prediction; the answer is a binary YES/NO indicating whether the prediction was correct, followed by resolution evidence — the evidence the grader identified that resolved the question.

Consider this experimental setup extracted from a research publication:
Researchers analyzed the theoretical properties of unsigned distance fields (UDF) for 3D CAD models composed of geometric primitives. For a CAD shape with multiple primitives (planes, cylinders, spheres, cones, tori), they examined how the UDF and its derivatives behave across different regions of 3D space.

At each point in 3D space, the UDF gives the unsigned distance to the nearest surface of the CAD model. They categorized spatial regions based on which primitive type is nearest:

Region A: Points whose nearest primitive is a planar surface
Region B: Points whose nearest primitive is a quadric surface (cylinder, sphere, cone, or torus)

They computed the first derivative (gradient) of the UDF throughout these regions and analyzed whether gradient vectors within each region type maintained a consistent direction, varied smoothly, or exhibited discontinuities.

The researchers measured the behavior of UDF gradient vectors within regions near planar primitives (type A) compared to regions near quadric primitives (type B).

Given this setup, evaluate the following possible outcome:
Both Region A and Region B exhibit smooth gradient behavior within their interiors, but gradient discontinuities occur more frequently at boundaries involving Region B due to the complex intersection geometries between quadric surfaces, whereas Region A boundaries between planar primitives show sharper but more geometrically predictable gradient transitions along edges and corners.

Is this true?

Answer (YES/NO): NO